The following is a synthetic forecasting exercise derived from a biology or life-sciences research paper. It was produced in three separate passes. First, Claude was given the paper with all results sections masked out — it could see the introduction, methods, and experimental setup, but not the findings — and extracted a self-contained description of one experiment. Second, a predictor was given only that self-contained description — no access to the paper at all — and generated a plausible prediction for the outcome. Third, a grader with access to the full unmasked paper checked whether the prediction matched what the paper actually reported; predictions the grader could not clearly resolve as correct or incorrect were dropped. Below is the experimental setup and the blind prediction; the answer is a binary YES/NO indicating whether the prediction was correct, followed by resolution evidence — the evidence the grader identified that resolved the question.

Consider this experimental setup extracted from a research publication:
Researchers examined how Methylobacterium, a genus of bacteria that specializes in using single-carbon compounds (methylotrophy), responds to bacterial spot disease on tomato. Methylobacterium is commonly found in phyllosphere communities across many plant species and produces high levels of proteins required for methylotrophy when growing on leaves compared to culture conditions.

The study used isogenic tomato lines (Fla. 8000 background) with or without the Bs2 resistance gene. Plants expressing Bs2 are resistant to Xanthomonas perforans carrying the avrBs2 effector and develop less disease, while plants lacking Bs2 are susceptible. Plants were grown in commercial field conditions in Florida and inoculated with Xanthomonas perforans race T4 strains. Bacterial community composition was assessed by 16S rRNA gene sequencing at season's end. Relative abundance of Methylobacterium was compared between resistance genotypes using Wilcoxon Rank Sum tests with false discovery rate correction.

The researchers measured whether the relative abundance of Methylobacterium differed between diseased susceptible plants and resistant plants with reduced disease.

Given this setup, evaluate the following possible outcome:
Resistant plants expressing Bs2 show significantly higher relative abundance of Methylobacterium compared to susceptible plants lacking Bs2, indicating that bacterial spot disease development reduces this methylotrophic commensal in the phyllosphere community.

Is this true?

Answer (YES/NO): YES